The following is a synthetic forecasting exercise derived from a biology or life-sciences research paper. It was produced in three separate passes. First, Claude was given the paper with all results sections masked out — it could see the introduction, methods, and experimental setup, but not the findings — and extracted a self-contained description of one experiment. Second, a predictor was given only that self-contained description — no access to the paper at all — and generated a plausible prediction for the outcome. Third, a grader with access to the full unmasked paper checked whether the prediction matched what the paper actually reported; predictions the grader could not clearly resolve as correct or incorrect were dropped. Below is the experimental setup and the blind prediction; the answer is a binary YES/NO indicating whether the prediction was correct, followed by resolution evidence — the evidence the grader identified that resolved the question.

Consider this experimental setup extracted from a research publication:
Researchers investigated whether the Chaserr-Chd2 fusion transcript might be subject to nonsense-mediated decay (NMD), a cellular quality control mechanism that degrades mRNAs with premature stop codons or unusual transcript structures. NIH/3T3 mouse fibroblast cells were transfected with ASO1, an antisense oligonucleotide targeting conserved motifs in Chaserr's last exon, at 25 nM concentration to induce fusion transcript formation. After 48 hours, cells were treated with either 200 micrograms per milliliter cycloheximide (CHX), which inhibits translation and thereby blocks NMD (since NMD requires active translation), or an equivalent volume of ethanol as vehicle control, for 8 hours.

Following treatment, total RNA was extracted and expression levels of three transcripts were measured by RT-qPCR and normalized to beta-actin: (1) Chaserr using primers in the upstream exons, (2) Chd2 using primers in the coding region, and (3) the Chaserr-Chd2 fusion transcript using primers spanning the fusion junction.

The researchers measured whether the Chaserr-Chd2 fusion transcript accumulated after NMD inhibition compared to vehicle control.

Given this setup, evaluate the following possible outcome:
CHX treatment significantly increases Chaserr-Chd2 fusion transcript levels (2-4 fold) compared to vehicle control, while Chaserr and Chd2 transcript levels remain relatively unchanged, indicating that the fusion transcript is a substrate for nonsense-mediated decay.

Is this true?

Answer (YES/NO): NO